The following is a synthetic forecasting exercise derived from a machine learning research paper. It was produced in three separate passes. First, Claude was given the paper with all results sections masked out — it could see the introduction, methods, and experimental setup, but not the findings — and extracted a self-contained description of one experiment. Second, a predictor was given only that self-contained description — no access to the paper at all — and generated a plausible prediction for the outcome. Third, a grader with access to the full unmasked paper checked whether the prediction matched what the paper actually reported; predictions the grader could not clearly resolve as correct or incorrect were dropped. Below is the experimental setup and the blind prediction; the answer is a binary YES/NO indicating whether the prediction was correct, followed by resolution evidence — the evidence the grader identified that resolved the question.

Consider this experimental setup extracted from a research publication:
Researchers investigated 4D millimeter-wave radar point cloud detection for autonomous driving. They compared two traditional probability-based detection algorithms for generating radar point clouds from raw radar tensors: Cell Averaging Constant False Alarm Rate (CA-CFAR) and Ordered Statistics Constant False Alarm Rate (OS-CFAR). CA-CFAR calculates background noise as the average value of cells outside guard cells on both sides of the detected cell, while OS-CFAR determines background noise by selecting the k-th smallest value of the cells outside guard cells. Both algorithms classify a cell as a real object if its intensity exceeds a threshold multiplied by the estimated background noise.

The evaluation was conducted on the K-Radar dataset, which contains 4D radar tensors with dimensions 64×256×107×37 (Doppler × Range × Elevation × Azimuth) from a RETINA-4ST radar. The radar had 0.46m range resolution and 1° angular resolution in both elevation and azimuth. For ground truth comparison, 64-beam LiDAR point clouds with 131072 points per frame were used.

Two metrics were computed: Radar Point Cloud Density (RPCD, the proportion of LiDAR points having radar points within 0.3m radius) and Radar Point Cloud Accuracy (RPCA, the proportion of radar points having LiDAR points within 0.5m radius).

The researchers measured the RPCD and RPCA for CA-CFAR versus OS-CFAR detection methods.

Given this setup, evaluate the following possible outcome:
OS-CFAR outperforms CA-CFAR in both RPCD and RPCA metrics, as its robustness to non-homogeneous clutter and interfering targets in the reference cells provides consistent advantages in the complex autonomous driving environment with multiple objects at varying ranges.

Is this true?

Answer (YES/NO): NO